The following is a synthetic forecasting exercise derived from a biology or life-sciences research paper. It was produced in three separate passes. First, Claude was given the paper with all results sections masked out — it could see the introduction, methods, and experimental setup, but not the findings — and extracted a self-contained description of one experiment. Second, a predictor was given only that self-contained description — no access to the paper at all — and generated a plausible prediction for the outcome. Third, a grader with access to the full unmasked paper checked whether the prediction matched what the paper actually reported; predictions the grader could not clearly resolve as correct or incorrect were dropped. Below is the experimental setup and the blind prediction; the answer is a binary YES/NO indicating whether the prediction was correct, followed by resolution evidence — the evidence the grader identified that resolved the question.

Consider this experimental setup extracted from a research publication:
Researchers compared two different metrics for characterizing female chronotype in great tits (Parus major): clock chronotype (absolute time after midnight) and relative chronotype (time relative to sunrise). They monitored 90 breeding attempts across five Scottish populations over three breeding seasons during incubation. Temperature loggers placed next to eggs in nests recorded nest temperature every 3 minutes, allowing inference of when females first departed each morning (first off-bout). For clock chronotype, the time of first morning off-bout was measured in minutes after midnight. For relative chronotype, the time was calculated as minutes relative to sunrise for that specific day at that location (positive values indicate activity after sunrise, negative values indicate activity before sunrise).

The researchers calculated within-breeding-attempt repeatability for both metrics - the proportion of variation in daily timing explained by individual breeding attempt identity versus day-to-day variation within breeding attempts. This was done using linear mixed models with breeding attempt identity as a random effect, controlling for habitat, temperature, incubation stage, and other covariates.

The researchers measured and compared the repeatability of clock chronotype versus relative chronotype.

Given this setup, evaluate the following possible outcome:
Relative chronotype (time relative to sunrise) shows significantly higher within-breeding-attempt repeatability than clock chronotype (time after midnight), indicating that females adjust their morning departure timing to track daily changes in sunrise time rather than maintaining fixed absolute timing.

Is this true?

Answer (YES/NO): NO